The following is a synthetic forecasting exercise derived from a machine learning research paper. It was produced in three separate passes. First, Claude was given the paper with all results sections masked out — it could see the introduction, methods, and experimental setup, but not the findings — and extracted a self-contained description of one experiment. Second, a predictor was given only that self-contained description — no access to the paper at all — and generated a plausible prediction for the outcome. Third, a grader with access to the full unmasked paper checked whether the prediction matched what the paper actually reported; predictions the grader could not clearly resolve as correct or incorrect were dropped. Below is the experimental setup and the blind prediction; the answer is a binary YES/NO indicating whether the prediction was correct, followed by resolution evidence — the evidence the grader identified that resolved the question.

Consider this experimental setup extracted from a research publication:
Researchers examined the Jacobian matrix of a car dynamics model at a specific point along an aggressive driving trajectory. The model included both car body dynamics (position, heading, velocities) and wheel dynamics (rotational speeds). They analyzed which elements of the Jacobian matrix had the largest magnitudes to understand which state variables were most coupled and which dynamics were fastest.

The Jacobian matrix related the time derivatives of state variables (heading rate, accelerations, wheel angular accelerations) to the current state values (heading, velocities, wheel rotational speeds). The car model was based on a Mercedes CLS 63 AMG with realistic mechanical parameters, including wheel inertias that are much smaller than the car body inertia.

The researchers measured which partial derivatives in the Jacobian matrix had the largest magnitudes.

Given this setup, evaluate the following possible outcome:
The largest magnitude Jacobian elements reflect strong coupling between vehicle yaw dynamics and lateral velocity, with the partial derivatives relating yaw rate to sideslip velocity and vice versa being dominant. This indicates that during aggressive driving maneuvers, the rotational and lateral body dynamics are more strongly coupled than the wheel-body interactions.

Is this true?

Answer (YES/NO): NO